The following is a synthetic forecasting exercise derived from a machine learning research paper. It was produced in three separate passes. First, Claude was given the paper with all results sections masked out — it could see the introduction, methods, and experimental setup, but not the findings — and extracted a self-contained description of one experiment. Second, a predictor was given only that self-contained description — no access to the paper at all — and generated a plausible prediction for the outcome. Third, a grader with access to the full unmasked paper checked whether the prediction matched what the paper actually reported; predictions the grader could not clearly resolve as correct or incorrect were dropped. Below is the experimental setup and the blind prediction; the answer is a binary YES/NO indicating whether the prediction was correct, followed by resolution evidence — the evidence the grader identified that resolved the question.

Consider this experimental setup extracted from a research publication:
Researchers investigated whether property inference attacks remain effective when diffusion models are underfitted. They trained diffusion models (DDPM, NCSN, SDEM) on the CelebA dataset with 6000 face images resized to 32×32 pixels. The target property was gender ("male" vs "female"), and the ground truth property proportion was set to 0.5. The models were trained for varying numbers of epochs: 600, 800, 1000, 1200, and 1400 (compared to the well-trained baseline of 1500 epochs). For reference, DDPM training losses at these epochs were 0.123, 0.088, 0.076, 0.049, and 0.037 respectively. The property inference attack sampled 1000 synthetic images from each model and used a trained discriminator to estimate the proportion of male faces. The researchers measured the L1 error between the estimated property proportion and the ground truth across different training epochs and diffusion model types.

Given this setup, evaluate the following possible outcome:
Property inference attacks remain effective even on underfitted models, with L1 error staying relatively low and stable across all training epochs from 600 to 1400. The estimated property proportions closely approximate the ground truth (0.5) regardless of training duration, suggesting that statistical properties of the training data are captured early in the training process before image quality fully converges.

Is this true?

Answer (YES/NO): NO